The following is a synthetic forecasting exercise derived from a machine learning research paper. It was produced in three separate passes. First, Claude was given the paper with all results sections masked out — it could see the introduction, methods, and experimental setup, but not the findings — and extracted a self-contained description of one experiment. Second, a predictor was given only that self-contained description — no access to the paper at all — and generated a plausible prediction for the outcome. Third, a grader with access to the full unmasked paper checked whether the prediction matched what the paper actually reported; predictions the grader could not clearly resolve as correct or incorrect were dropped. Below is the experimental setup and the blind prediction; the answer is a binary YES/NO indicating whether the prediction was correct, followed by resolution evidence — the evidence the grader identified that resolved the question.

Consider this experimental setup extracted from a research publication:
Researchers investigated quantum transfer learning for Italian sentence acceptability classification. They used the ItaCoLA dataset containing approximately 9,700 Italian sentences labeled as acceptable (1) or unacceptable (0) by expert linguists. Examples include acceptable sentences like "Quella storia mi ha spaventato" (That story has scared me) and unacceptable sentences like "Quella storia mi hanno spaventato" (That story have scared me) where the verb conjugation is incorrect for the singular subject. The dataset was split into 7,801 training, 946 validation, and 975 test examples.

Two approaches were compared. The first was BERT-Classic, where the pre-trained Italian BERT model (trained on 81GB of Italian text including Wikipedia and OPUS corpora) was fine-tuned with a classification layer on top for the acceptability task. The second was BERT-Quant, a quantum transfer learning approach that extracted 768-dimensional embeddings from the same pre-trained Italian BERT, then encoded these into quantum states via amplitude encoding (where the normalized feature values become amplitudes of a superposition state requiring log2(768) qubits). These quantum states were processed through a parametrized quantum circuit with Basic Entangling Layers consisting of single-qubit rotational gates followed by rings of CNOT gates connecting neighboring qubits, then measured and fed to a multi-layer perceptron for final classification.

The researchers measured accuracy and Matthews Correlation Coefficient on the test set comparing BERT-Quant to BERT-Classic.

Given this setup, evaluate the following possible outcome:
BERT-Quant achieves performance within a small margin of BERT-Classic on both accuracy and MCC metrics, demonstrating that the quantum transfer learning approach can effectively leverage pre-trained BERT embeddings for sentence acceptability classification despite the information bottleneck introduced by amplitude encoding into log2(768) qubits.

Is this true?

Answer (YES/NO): YES